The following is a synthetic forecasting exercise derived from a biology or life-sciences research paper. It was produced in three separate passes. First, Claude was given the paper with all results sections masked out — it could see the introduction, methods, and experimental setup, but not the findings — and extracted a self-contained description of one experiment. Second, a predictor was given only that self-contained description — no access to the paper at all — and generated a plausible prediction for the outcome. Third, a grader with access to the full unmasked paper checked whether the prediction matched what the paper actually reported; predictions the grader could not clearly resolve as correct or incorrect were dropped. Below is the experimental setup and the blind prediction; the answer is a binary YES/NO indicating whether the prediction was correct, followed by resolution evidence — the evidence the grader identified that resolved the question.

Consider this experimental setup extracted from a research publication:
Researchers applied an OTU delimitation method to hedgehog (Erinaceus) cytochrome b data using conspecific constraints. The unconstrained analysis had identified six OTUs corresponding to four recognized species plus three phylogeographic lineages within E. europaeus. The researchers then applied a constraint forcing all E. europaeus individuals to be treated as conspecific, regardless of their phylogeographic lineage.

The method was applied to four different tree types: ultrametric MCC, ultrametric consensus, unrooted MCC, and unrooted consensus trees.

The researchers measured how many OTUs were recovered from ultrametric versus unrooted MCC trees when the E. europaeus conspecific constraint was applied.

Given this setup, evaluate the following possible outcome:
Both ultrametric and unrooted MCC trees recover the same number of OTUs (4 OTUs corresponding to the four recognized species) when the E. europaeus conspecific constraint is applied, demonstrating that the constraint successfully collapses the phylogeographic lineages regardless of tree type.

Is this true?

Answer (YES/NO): NO